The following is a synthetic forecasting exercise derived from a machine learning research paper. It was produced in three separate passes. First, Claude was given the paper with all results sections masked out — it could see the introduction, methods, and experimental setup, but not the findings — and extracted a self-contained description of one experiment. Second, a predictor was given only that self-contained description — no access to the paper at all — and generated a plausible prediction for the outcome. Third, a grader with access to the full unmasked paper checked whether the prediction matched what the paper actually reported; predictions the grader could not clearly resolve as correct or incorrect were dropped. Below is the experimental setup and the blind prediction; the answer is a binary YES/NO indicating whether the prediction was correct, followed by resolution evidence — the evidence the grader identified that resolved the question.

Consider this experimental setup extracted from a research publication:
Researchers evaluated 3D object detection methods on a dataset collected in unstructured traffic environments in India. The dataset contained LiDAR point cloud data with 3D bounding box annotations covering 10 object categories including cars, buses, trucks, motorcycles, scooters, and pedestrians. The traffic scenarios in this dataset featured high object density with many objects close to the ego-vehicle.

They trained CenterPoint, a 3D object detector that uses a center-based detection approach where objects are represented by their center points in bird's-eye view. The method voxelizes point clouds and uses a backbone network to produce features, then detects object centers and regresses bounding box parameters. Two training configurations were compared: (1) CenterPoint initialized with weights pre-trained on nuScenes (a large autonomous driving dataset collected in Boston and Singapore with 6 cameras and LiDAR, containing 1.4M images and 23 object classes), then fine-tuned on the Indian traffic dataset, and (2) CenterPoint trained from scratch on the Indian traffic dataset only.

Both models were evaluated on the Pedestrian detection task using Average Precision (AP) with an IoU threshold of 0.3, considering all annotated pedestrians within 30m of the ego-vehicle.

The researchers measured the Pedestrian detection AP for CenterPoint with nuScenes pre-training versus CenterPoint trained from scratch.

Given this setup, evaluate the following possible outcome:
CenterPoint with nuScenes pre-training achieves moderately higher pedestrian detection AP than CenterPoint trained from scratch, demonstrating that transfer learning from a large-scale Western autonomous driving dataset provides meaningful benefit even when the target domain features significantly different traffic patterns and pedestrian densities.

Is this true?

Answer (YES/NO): NO